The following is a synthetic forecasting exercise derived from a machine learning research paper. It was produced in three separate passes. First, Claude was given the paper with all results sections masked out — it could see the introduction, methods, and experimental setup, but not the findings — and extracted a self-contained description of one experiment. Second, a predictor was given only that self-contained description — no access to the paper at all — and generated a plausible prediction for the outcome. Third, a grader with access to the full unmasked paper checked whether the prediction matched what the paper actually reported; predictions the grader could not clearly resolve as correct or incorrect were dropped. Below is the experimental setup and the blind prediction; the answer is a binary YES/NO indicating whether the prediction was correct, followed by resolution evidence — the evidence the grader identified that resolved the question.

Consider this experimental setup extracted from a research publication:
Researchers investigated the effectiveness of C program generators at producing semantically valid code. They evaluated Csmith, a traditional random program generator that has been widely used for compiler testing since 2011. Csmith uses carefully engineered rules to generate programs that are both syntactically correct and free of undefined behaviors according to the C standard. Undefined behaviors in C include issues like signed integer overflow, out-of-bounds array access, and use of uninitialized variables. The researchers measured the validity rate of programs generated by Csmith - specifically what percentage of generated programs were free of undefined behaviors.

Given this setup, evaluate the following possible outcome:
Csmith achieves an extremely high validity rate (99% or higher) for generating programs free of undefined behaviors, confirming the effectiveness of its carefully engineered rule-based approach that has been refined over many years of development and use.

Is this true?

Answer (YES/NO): YES